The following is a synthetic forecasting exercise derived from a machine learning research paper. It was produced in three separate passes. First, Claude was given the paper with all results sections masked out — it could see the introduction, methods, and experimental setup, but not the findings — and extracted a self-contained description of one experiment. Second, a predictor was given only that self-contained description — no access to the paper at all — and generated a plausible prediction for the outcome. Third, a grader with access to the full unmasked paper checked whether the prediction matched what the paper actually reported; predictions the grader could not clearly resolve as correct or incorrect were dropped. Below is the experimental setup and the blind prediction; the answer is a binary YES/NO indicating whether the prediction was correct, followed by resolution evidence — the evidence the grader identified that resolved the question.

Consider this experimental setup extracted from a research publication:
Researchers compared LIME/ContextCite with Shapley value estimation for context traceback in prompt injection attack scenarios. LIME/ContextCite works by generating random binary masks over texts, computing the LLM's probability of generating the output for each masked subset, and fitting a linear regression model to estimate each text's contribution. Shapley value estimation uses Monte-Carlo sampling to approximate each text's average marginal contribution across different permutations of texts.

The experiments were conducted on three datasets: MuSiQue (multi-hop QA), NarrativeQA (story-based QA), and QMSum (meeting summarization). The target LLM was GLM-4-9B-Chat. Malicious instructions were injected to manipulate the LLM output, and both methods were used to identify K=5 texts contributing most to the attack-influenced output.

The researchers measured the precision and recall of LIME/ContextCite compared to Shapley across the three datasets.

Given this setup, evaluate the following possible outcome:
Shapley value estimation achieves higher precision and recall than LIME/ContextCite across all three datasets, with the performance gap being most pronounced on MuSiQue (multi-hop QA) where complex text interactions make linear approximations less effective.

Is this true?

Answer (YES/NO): NO